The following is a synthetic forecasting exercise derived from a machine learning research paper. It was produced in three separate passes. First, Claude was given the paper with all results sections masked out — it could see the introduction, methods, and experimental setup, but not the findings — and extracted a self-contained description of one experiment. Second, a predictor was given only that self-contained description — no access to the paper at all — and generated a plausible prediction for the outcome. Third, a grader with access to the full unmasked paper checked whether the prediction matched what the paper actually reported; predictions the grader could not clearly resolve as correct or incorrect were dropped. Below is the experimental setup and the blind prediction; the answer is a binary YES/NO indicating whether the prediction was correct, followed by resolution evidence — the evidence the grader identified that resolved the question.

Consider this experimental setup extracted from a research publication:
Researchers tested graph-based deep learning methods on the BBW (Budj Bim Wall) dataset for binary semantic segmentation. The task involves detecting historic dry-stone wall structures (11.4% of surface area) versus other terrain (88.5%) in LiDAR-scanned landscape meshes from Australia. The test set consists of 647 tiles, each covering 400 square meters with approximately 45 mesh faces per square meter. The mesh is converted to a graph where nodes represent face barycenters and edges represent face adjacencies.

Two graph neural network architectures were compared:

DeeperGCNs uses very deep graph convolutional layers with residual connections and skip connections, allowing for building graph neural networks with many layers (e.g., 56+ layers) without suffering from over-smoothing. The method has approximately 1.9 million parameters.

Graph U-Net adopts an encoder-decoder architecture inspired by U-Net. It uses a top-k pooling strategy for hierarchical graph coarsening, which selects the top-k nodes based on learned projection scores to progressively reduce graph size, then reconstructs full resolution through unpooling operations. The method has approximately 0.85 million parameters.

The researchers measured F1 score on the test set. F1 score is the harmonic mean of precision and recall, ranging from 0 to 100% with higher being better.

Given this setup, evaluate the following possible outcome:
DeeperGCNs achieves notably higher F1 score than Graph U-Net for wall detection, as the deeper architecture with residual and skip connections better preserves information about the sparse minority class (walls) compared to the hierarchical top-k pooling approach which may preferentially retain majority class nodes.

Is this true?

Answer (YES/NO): YES